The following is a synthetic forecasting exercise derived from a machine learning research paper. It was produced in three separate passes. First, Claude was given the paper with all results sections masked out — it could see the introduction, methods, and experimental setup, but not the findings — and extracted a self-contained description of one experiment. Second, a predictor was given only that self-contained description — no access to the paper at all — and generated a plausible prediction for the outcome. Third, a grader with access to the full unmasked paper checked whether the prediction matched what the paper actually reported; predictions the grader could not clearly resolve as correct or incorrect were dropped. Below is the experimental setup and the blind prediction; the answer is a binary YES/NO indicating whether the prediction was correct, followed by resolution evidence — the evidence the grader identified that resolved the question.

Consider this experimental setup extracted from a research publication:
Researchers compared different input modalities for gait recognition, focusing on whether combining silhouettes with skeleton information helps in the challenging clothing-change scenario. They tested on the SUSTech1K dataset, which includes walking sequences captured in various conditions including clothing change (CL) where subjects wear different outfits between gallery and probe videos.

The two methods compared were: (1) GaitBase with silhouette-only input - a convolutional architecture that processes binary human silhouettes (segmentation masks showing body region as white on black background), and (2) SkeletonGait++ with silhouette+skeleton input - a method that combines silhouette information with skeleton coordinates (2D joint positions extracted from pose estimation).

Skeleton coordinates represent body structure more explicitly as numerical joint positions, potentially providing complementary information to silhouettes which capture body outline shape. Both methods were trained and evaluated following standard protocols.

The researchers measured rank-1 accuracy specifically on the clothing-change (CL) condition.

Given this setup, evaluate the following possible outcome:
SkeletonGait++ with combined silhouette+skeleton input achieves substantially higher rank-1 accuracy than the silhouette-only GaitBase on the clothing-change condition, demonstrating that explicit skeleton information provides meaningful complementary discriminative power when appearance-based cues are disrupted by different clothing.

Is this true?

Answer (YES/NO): NO